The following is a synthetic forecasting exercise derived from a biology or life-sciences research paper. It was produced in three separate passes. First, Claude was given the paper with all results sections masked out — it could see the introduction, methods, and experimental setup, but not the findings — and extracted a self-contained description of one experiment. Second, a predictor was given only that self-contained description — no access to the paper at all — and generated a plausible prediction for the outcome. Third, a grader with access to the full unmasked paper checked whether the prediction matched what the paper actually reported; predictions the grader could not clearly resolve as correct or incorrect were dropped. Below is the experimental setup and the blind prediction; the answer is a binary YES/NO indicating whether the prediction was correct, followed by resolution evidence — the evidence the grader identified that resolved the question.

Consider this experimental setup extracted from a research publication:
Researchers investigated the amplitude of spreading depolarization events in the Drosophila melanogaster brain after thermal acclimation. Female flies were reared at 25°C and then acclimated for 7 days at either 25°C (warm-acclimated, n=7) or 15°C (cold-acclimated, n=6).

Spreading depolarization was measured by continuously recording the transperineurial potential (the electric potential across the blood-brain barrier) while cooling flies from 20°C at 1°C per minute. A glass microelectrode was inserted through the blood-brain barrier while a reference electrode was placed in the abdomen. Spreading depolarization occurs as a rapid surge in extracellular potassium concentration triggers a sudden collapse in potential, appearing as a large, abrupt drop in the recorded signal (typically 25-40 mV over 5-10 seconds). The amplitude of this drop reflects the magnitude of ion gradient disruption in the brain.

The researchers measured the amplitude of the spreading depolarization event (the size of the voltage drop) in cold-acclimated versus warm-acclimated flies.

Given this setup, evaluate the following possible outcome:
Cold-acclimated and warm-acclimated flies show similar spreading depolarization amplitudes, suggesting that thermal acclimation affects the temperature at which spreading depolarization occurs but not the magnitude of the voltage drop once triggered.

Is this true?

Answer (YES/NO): NO